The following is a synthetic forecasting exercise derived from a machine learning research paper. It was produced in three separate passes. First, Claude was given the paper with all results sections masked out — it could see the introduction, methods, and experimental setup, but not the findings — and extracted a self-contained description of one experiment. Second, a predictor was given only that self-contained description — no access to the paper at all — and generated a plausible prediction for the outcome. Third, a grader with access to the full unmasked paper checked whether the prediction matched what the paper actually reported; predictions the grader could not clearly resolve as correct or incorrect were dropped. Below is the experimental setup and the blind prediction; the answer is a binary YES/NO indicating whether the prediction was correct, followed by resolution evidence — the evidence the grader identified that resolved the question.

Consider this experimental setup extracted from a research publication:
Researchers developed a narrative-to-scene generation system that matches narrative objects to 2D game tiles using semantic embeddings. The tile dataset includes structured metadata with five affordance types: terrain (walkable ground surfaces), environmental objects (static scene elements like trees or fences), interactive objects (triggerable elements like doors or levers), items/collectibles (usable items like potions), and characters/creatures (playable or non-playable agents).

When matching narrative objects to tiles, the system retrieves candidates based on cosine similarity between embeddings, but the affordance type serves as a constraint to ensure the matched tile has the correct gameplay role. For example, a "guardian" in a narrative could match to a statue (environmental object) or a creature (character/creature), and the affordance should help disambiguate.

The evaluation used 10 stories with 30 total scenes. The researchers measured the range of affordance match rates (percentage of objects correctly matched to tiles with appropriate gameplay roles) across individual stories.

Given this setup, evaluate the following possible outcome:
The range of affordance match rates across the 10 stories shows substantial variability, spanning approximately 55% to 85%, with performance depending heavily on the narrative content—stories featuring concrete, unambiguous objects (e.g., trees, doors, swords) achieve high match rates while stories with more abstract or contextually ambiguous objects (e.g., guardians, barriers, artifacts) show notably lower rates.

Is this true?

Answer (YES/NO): NO